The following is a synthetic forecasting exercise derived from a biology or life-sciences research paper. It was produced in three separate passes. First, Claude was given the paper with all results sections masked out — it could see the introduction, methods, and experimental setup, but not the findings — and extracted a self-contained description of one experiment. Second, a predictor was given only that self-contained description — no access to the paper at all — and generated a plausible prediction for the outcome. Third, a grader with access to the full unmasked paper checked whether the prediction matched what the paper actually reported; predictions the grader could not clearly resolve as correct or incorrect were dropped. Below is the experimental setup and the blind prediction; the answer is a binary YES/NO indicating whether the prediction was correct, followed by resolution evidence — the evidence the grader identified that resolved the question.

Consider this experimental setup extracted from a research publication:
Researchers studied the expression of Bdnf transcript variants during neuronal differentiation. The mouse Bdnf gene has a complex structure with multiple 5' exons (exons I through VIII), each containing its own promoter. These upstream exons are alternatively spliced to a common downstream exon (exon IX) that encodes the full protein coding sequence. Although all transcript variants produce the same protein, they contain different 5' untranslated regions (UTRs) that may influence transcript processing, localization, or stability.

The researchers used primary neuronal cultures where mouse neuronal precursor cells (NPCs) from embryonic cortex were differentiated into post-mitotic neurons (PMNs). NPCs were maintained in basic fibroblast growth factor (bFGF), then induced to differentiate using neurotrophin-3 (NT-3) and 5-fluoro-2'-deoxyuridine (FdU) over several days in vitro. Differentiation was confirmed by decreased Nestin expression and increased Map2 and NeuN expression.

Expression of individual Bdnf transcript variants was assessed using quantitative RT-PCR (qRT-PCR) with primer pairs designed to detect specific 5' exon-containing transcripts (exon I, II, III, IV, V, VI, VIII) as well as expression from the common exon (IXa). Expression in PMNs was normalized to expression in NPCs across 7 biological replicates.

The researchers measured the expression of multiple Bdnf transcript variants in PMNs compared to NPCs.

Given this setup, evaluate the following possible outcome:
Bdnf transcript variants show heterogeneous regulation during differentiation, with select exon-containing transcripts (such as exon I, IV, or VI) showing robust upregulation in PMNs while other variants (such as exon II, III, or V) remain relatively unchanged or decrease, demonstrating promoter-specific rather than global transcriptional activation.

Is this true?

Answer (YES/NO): NO